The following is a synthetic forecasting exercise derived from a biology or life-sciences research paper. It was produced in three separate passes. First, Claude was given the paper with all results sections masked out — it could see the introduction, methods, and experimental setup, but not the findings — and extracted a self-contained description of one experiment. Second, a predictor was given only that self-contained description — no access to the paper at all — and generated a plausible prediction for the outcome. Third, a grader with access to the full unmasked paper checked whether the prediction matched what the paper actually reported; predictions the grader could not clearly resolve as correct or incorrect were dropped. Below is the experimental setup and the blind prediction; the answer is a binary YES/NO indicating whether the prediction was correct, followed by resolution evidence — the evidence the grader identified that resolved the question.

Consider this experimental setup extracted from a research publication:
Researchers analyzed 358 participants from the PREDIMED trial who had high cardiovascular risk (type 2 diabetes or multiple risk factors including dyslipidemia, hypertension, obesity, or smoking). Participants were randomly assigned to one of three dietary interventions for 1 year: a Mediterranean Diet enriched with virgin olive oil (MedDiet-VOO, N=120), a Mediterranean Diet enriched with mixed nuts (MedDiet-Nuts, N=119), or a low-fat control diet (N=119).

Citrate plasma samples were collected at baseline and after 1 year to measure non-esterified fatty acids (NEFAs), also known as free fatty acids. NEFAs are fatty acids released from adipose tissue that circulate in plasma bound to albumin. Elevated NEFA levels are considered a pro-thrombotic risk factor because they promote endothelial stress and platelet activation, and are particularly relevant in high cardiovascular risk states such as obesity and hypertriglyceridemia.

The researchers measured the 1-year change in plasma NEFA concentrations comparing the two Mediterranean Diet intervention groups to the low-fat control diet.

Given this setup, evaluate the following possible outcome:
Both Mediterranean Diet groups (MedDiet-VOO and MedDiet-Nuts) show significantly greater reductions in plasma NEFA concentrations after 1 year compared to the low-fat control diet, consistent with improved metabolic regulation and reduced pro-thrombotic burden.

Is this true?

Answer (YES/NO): NO